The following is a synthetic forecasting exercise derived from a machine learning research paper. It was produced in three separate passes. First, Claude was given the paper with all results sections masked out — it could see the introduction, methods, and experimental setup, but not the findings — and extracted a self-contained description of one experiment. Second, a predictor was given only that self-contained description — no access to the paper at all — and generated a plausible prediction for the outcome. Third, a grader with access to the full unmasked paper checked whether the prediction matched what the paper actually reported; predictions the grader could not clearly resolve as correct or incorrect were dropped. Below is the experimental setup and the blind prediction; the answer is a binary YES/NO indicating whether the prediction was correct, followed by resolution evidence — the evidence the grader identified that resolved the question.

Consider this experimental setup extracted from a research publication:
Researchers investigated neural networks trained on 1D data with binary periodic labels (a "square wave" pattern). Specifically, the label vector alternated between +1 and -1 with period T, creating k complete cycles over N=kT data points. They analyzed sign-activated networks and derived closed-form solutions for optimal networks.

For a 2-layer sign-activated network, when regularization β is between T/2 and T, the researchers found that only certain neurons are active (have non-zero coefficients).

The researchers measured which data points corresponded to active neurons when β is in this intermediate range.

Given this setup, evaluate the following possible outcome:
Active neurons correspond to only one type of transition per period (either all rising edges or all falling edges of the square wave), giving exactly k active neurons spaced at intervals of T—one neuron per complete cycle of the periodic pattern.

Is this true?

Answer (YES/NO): NO